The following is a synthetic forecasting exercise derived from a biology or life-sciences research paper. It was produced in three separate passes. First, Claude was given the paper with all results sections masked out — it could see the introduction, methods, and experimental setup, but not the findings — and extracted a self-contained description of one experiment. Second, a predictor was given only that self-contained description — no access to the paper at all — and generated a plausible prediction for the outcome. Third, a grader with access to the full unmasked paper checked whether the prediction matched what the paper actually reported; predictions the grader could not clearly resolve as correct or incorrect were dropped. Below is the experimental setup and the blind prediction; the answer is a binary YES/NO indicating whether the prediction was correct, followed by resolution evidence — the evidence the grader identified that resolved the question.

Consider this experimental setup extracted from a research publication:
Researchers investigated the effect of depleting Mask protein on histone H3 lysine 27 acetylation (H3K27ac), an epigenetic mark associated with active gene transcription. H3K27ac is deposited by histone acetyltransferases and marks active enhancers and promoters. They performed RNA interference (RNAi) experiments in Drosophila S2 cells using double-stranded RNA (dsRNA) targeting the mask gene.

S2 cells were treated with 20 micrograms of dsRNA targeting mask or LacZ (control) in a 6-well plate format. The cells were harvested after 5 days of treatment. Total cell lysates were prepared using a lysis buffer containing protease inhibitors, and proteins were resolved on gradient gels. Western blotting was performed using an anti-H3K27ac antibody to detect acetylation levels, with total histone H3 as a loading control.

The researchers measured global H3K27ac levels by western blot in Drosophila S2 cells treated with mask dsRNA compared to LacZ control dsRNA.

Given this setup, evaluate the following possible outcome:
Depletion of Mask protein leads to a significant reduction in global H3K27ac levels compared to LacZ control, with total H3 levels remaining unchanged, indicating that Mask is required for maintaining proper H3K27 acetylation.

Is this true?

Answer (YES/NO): YES